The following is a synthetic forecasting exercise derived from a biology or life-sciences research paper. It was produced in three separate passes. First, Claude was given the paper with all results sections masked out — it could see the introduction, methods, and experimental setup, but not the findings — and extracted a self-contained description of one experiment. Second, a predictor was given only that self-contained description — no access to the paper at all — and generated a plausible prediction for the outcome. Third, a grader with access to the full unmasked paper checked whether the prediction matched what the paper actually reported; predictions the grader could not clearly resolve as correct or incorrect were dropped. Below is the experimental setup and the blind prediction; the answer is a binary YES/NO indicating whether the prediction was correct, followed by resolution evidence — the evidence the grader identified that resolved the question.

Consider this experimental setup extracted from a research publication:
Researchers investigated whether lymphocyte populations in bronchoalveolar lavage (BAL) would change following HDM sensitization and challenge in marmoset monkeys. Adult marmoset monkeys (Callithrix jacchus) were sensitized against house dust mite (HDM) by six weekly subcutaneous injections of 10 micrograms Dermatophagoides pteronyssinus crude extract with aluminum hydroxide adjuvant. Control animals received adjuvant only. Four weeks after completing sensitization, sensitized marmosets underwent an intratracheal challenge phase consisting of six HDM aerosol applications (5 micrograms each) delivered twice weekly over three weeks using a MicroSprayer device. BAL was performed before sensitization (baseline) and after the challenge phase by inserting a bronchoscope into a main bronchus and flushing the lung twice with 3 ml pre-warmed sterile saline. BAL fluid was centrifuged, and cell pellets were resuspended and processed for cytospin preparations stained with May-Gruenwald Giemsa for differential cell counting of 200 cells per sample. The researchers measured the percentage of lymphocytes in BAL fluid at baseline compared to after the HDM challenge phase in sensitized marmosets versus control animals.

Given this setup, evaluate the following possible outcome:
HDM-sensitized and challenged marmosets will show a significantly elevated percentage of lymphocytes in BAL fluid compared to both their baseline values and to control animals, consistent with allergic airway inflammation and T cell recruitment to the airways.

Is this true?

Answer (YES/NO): NO